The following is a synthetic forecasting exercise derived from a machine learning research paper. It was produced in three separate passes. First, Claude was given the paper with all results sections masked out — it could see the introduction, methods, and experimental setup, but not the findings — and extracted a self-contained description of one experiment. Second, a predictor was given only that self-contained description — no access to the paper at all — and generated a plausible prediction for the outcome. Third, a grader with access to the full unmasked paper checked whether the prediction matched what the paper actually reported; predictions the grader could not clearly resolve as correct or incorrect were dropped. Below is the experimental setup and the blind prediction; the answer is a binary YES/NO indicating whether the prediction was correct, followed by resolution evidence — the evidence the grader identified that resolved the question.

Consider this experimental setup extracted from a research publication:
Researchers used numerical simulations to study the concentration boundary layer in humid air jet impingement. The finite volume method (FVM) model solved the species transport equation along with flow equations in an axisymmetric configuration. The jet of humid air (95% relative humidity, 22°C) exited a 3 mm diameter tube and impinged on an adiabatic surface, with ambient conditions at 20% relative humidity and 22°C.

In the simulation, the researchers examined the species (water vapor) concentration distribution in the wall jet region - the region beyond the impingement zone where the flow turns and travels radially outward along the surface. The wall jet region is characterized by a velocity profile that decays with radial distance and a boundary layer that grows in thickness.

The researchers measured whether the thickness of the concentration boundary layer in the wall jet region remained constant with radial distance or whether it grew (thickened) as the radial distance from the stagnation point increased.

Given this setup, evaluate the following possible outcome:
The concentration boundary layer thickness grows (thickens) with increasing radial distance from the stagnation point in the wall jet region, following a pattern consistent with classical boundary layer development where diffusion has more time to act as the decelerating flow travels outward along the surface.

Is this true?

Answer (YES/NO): YES